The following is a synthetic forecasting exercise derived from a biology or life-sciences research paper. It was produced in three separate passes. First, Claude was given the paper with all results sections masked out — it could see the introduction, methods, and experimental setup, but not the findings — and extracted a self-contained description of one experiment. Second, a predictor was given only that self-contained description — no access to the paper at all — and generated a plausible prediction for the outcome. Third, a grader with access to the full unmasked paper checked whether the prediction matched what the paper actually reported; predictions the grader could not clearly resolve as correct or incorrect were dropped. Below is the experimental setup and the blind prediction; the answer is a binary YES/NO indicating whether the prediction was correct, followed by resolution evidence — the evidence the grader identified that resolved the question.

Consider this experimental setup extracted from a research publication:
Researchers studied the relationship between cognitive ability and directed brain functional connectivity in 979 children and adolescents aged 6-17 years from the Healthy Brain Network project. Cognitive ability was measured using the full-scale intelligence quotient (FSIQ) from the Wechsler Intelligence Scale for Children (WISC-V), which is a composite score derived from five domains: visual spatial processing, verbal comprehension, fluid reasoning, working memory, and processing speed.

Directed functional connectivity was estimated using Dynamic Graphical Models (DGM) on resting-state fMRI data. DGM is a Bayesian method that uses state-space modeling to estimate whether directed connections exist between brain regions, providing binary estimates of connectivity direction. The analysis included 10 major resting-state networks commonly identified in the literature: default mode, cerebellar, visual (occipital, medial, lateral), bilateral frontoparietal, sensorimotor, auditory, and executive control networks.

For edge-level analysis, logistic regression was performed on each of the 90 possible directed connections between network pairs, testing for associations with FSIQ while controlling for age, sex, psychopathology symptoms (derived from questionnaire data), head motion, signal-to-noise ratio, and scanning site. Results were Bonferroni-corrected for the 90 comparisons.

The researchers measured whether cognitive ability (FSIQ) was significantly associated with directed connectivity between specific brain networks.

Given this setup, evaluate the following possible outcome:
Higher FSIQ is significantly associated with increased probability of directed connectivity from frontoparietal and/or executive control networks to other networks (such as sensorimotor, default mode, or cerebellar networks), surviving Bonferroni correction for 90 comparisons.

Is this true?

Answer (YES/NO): NO